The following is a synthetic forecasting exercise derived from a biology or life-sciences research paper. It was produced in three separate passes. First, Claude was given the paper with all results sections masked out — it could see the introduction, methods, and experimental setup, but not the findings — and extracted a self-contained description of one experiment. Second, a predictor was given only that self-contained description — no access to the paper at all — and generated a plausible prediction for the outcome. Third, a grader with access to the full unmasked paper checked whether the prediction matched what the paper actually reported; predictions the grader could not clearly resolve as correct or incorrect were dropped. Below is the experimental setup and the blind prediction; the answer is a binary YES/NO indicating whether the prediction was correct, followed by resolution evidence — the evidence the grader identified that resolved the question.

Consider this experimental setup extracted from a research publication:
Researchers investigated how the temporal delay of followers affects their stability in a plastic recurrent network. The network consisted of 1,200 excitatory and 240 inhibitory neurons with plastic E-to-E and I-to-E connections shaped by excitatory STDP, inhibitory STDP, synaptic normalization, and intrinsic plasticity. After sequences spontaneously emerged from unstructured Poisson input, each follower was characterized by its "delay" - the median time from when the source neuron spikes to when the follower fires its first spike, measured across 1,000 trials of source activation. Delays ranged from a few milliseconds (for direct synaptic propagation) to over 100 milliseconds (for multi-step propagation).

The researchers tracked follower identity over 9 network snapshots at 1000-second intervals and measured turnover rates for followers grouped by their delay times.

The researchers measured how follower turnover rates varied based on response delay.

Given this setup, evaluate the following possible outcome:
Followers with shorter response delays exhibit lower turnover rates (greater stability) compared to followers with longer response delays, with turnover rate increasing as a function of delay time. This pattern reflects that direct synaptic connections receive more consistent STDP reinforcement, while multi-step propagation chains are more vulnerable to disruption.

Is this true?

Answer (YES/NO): YES